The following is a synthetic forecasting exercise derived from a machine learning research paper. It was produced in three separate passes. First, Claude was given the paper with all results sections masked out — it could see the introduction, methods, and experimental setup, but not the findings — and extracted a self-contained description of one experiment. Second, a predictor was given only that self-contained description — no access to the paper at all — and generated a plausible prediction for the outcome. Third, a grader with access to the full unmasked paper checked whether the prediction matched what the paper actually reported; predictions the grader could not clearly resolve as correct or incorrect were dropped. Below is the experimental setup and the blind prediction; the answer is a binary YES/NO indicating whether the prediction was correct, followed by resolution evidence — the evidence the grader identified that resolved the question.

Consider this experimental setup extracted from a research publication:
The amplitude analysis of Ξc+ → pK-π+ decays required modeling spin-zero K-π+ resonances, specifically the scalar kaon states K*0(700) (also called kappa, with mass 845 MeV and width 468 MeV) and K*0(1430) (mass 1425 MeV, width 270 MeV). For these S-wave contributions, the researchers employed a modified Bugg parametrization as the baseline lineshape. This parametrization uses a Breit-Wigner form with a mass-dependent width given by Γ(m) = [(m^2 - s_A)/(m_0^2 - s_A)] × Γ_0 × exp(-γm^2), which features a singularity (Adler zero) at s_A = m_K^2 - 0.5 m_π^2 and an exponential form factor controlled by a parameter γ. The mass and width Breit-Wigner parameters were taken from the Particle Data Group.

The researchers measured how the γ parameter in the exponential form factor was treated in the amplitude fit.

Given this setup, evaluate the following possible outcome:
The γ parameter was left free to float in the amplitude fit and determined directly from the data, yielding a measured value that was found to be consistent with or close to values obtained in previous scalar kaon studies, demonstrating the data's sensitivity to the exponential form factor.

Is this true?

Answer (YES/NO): NO